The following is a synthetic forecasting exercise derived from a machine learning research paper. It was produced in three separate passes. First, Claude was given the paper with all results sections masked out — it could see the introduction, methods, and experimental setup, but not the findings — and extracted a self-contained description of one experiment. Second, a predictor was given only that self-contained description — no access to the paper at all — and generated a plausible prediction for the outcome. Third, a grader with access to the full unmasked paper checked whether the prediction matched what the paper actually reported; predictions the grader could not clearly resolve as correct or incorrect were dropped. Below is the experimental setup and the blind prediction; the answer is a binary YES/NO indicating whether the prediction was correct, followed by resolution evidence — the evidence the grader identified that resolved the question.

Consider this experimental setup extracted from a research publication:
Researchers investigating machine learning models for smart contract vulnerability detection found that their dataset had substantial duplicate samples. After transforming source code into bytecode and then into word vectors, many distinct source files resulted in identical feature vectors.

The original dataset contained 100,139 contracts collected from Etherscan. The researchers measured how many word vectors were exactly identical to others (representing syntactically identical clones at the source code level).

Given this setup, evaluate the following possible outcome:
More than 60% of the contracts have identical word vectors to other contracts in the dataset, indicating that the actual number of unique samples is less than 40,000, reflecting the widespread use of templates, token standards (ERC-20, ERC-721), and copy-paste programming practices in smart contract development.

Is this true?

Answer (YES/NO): YES